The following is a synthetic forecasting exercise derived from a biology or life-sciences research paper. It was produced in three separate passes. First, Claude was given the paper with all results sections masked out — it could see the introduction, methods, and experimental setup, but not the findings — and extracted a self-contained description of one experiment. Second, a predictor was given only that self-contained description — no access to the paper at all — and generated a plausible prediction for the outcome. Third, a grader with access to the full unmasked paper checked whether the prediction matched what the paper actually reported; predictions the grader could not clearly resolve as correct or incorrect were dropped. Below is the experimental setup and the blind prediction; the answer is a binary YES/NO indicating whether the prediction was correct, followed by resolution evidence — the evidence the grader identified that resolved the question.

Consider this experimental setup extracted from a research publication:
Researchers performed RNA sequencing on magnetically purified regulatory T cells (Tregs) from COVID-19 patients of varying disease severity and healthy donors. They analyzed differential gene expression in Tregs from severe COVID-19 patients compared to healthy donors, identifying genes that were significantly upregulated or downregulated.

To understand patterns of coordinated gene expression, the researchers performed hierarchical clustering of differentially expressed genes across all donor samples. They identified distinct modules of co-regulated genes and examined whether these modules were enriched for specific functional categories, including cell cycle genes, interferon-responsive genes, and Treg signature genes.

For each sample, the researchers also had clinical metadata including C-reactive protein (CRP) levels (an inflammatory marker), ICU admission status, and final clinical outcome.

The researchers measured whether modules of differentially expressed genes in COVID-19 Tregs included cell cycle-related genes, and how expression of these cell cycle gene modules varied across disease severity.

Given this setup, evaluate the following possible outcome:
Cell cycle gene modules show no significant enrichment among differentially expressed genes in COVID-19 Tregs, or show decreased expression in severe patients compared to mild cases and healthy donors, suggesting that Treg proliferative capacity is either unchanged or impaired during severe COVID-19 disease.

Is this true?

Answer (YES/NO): NO